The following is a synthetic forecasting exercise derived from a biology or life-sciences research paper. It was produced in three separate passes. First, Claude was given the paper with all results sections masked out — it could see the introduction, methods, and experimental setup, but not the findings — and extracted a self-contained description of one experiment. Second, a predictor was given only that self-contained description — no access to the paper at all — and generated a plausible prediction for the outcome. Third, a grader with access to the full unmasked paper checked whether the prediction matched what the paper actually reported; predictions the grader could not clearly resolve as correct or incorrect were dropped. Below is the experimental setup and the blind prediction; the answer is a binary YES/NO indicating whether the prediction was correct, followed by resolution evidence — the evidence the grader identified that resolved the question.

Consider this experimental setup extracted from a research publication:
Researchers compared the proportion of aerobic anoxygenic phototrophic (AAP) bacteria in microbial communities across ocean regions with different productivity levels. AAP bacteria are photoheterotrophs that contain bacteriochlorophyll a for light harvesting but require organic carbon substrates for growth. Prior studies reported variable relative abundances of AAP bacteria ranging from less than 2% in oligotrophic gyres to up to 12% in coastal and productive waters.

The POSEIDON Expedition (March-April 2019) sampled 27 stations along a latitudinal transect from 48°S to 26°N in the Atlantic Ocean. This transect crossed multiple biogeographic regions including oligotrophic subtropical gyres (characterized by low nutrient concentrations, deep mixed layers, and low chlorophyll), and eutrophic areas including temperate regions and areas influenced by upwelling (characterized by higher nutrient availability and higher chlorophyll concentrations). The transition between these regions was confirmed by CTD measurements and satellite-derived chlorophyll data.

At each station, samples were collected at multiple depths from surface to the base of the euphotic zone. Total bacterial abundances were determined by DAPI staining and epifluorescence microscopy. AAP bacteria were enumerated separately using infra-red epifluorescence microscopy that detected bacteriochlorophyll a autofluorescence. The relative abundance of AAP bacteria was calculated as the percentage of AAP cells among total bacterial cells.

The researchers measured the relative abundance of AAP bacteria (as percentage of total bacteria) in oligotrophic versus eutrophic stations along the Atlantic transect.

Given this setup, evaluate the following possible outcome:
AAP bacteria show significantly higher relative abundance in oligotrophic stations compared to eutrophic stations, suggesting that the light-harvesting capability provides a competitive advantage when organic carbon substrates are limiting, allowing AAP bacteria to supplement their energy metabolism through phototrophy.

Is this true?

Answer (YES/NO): NO